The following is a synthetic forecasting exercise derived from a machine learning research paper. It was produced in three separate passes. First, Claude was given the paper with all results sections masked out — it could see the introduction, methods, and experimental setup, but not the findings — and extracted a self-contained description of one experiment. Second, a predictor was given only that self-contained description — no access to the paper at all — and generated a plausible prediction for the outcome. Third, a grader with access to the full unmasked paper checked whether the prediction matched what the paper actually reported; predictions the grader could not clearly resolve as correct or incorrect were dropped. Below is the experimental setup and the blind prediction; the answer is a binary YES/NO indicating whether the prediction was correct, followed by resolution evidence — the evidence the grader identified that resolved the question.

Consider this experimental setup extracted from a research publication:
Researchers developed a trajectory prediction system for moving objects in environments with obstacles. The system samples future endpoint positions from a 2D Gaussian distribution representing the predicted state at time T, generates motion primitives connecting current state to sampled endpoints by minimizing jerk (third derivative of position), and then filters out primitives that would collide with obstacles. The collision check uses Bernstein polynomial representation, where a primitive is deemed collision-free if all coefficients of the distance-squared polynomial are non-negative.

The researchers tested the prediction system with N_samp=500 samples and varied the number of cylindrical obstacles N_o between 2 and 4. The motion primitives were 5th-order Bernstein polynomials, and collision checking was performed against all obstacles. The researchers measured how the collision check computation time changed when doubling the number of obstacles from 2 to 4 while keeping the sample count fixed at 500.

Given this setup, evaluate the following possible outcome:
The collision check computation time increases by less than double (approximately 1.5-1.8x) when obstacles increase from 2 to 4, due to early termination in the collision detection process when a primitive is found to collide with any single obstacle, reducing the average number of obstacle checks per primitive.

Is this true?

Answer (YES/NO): NO